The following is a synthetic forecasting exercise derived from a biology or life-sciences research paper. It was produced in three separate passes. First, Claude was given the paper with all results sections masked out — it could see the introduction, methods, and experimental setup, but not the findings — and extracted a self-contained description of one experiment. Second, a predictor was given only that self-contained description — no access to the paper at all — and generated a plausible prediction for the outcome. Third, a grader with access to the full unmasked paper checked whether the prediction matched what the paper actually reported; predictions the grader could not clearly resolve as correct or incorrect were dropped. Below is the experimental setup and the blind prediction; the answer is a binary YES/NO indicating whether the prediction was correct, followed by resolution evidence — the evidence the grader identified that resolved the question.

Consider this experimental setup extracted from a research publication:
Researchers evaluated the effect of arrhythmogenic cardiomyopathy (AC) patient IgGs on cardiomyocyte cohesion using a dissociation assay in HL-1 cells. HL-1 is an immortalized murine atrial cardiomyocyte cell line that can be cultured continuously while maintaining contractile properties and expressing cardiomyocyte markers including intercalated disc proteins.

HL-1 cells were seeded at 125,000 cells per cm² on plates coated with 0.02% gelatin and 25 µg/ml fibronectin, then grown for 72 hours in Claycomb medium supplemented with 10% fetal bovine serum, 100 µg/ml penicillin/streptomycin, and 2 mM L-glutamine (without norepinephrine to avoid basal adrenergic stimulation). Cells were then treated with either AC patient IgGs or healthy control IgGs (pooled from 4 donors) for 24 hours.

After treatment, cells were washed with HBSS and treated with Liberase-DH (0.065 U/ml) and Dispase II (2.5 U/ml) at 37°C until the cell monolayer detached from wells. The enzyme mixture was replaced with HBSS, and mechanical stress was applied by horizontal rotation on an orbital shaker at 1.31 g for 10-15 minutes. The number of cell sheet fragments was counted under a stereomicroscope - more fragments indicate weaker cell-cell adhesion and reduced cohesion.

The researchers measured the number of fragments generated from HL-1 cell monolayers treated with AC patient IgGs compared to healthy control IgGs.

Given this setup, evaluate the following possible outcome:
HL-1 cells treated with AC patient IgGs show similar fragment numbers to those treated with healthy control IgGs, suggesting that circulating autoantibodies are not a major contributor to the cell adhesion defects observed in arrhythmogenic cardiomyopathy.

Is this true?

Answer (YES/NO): NO